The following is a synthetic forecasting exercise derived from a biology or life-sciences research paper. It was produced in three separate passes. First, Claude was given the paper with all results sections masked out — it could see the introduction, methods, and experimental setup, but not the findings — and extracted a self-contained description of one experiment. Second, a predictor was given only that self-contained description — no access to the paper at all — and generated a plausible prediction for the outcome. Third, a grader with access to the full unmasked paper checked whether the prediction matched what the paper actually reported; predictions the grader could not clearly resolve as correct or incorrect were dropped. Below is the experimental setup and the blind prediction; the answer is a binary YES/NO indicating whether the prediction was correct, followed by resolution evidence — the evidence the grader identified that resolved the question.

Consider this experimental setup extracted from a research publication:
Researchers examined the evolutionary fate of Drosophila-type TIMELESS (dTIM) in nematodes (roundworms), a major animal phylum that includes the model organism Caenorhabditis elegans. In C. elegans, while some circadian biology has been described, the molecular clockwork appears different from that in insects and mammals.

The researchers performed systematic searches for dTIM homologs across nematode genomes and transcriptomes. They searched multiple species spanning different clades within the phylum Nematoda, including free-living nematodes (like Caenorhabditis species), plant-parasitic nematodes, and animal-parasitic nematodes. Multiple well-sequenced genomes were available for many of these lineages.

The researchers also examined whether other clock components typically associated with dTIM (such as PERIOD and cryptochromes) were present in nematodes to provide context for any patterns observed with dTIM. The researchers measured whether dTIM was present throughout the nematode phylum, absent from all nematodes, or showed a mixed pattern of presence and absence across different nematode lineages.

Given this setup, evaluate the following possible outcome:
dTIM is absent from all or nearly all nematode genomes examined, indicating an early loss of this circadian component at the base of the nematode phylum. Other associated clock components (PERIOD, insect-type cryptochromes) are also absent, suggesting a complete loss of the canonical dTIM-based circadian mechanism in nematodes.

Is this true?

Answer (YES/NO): NO